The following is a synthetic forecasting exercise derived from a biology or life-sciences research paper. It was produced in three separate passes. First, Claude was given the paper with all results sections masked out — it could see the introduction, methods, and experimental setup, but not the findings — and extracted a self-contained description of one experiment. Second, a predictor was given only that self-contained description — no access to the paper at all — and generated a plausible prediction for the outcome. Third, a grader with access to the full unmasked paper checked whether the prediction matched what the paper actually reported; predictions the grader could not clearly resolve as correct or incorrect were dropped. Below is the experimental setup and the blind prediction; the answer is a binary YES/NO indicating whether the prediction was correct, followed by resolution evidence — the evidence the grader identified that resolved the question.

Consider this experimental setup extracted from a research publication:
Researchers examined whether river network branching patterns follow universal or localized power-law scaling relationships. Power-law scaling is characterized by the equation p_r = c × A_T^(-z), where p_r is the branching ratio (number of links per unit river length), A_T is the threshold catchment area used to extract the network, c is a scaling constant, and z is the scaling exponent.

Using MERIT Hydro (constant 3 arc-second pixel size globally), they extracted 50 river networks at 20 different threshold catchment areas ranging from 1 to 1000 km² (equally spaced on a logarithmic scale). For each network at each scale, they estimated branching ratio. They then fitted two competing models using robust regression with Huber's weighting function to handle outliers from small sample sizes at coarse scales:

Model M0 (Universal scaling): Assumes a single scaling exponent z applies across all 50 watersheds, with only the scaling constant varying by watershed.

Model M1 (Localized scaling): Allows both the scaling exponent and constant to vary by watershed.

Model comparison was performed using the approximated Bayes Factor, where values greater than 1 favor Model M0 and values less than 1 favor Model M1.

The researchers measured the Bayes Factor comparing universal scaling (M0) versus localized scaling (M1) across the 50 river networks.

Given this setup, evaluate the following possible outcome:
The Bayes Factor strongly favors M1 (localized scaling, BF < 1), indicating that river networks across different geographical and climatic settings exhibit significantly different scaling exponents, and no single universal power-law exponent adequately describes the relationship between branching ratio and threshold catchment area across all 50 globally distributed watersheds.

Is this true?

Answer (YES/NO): NO